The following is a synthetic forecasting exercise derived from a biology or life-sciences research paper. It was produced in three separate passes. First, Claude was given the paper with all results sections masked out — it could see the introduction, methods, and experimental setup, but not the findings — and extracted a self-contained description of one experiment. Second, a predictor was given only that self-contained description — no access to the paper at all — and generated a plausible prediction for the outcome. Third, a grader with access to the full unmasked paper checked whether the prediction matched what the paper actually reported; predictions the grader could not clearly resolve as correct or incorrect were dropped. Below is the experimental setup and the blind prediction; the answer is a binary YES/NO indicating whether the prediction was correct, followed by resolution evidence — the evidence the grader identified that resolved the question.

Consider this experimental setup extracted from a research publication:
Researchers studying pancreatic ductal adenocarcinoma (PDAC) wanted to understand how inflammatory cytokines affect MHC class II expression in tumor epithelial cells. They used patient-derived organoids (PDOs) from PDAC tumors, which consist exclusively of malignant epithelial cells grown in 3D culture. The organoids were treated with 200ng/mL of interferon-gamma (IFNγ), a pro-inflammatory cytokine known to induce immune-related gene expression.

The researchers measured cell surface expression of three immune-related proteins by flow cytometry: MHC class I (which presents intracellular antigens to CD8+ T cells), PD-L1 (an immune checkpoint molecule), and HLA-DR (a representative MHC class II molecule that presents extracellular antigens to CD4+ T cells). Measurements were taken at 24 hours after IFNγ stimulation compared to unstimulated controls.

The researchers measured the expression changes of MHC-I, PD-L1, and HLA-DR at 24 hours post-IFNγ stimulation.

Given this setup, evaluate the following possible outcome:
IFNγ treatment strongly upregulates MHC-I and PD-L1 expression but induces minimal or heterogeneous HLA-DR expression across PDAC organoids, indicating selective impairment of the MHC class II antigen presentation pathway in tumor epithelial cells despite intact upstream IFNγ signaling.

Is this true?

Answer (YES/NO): NO